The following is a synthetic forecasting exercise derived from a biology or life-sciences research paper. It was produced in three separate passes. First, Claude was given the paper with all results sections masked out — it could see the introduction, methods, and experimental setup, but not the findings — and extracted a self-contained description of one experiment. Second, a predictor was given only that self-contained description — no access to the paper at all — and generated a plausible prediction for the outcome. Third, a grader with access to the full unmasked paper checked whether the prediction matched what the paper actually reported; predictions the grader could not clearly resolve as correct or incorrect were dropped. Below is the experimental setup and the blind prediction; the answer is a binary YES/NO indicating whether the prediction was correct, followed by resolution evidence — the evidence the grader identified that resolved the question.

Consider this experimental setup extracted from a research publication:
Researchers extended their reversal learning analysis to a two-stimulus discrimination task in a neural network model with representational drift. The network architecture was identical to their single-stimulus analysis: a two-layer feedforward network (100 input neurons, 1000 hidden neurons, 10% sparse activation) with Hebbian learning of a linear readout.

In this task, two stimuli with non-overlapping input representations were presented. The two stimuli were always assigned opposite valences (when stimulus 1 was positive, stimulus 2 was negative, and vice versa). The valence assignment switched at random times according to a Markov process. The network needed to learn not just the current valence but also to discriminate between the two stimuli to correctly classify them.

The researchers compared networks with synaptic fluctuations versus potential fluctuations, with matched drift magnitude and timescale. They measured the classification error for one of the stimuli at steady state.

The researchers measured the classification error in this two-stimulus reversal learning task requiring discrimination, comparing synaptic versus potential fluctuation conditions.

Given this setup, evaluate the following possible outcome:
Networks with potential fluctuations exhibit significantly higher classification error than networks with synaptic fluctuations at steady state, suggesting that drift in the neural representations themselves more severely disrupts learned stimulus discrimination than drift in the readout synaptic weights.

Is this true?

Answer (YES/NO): NO